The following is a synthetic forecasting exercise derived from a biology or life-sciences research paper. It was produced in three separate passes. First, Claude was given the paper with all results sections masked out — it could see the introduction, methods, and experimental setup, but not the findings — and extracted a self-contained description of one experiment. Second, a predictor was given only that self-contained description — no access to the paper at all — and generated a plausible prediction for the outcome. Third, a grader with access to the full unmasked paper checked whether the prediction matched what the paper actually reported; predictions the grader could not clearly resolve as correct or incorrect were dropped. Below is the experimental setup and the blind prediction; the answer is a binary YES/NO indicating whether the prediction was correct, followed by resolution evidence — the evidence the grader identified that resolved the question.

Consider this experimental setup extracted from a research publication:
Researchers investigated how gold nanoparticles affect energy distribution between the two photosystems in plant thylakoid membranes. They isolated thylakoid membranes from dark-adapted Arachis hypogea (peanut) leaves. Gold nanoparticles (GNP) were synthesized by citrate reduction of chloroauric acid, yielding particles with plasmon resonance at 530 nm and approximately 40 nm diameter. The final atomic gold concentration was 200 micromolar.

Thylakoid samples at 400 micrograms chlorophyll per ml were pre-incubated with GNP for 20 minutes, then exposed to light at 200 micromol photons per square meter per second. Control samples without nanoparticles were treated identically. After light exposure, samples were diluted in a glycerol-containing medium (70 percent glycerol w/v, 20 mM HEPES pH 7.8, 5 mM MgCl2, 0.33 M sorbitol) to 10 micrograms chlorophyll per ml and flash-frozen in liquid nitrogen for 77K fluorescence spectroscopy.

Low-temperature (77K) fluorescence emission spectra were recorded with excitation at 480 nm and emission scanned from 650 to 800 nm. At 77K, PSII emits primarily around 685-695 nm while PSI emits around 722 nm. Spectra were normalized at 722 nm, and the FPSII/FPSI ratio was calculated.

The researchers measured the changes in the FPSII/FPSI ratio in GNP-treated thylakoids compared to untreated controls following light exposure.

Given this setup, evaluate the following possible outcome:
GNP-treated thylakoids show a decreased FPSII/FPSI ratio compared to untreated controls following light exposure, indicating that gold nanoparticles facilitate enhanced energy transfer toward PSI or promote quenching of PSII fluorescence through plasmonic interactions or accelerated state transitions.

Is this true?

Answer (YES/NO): NO